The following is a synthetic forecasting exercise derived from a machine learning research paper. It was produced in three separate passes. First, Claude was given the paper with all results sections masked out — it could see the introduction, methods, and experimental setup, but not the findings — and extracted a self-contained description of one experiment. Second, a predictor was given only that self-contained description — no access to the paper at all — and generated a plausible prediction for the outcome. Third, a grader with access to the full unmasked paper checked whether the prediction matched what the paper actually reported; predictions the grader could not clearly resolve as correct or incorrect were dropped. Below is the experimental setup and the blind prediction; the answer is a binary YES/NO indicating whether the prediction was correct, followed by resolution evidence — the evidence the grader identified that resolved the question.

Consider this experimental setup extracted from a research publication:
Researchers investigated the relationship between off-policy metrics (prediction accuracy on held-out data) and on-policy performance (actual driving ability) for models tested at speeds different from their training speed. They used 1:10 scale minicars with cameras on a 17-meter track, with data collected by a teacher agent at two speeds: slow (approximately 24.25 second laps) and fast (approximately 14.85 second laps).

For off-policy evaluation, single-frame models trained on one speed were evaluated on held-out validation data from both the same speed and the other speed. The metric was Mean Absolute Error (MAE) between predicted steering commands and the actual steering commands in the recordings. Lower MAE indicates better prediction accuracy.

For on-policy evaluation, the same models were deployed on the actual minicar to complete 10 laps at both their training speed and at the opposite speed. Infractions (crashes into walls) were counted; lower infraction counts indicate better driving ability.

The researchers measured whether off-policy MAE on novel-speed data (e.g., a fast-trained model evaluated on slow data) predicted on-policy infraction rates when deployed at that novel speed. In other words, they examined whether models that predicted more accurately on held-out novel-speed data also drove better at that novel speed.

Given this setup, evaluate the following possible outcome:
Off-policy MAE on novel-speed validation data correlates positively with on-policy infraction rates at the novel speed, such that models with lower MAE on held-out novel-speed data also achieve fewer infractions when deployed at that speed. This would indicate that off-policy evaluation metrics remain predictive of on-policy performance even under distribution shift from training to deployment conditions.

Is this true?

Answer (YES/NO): NO